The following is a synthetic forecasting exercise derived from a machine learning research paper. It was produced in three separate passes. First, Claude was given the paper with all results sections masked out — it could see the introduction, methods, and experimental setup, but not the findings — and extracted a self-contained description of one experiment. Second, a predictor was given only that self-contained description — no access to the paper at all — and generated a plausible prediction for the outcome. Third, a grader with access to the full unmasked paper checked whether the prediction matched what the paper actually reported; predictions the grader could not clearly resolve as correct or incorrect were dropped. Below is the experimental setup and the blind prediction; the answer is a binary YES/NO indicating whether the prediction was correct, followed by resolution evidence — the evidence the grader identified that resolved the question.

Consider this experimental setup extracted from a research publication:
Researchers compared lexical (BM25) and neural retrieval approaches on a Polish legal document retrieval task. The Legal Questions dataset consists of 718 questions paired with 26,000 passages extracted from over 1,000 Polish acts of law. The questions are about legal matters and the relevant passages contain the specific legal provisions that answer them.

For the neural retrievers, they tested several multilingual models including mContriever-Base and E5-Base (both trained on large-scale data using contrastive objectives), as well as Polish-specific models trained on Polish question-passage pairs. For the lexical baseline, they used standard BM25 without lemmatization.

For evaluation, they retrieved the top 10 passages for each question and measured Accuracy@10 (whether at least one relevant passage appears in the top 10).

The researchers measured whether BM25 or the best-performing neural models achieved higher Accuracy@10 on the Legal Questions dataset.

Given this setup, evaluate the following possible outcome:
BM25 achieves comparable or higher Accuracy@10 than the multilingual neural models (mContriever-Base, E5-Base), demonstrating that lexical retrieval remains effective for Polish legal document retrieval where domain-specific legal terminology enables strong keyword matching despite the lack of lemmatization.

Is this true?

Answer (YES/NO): YES